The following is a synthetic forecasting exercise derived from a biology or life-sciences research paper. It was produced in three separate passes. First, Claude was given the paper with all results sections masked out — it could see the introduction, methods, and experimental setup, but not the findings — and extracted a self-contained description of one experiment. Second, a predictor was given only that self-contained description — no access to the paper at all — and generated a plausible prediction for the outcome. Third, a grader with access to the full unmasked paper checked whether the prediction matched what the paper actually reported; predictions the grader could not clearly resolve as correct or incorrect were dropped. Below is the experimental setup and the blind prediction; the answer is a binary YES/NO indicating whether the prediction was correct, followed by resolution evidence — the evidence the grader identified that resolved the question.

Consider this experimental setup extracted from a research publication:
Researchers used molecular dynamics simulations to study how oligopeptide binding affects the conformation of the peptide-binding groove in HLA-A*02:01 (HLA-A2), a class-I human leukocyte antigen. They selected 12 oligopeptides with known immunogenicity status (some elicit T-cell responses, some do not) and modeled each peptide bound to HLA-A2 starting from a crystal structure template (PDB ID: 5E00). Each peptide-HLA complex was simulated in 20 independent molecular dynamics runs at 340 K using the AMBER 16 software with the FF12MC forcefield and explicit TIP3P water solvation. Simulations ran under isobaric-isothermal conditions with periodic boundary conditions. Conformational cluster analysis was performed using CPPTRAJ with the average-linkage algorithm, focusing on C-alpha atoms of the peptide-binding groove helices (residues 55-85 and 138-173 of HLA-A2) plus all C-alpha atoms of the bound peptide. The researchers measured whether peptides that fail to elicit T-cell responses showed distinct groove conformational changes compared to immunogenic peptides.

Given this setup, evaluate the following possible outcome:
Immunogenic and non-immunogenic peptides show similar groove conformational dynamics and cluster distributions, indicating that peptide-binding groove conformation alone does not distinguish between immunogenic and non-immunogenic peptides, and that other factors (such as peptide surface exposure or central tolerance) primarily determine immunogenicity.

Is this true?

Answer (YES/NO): NO